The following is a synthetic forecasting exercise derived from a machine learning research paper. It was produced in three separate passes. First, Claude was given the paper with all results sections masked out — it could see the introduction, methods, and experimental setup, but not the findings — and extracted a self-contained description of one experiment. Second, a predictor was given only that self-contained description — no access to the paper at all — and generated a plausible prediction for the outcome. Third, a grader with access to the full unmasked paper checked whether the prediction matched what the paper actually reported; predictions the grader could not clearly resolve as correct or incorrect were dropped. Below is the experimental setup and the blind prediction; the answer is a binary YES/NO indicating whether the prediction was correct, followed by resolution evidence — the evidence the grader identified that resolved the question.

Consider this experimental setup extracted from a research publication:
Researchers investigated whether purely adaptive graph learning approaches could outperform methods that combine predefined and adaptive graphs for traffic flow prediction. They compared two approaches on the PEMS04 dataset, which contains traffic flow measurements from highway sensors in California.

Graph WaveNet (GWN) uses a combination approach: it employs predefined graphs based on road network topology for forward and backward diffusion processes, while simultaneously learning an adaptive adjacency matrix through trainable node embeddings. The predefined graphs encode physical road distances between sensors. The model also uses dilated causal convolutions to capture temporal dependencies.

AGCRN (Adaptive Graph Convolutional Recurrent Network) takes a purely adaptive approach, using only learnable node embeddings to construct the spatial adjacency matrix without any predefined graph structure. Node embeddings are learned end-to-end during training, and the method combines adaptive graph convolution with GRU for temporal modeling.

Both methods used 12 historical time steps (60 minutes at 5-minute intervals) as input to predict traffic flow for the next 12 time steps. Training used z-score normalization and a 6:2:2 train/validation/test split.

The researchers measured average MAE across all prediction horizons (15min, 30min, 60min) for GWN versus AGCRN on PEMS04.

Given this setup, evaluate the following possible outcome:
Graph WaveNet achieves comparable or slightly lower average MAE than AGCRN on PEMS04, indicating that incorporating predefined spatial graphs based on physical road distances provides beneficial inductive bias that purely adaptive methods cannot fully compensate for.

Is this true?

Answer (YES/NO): NO